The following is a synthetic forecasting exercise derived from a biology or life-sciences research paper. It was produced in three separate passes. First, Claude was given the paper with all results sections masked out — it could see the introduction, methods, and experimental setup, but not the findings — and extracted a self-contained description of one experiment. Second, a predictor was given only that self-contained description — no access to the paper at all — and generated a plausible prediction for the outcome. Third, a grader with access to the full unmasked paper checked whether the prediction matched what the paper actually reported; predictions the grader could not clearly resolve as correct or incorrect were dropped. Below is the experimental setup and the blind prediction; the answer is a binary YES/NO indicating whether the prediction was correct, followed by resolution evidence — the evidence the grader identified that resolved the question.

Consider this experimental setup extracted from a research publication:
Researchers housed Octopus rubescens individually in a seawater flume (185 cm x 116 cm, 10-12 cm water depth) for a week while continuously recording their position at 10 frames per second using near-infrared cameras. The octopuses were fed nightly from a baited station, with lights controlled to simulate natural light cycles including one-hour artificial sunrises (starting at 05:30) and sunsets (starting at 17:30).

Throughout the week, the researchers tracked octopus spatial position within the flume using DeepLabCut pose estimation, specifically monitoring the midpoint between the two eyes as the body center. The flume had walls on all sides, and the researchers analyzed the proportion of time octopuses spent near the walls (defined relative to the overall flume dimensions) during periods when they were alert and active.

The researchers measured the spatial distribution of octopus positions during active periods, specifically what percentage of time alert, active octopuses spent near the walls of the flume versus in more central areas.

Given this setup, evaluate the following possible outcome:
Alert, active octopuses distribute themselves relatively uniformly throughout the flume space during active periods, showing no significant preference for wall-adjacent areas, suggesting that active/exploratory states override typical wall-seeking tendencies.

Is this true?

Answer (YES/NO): NO